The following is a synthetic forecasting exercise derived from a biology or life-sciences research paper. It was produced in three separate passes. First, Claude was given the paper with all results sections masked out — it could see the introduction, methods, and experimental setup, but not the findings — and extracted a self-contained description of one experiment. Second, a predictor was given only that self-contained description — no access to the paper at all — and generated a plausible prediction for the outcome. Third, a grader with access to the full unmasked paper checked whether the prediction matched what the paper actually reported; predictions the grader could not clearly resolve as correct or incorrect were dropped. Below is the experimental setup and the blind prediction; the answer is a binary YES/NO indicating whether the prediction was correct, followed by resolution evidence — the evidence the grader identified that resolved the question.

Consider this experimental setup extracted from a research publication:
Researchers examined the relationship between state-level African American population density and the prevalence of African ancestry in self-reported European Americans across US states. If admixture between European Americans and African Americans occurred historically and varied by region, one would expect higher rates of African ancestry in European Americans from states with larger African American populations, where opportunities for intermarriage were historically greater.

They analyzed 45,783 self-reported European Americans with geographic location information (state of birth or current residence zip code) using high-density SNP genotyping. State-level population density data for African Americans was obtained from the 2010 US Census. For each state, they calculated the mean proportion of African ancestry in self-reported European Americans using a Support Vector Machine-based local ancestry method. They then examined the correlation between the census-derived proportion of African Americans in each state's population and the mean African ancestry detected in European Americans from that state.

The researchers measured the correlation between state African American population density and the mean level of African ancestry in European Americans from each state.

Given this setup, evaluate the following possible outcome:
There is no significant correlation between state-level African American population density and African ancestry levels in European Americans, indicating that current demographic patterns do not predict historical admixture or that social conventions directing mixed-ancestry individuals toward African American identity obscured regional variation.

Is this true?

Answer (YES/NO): NO